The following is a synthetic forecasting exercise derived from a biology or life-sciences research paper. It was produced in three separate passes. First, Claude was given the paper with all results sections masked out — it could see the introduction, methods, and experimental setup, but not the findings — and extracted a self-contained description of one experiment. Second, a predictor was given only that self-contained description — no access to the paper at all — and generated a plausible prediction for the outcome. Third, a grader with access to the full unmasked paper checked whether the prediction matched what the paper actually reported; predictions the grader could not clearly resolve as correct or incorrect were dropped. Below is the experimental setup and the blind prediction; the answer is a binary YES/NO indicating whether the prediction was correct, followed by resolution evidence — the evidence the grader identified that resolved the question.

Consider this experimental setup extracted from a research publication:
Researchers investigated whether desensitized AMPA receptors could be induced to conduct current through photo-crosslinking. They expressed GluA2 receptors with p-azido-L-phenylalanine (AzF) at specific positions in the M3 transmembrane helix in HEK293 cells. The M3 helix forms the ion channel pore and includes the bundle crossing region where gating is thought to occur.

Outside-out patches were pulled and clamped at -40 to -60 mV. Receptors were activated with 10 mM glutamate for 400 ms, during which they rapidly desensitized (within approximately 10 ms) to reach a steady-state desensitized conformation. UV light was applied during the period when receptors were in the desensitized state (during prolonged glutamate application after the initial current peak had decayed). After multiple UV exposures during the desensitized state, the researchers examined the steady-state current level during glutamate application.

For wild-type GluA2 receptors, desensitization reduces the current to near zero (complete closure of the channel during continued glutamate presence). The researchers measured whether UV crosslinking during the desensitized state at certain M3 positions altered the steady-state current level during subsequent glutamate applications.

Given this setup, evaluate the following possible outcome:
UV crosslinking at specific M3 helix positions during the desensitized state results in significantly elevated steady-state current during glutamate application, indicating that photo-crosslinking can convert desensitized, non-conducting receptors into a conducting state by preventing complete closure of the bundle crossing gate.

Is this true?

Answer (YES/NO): YES